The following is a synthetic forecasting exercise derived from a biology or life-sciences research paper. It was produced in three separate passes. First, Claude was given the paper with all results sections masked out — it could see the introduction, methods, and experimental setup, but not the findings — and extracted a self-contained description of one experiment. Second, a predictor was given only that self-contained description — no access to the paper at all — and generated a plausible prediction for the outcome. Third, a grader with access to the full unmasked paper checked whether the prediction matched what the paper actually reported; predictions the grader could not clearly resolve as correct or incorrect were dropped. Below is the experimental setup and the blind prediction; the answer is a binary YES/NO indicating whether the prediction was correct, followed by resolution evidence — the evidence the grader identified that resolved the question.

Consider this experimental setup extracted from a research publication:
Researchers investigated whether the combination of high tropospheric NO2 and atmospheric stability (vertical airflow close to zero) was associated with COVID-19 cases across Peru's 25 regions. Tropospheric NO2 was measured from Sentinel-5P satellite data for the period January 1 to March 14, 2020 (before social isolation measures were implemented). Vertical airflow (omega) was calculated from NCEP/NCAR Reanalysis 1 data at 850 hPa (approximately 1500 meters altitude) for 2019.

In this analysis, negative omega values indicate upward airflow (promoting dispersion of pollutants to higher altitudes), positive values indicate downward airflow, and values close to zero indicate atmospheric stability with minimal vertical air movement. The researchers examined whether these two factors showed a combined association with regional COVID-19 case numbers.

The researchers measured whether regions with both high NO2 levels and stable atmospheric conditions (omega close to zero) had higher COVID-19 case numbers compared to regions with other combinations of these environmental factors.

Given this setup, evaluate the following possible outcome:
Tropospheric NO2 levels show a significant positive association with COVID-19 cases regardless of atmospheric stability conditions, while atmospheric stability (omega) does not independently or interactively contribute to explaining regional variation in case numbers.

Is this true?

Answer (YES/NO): NO